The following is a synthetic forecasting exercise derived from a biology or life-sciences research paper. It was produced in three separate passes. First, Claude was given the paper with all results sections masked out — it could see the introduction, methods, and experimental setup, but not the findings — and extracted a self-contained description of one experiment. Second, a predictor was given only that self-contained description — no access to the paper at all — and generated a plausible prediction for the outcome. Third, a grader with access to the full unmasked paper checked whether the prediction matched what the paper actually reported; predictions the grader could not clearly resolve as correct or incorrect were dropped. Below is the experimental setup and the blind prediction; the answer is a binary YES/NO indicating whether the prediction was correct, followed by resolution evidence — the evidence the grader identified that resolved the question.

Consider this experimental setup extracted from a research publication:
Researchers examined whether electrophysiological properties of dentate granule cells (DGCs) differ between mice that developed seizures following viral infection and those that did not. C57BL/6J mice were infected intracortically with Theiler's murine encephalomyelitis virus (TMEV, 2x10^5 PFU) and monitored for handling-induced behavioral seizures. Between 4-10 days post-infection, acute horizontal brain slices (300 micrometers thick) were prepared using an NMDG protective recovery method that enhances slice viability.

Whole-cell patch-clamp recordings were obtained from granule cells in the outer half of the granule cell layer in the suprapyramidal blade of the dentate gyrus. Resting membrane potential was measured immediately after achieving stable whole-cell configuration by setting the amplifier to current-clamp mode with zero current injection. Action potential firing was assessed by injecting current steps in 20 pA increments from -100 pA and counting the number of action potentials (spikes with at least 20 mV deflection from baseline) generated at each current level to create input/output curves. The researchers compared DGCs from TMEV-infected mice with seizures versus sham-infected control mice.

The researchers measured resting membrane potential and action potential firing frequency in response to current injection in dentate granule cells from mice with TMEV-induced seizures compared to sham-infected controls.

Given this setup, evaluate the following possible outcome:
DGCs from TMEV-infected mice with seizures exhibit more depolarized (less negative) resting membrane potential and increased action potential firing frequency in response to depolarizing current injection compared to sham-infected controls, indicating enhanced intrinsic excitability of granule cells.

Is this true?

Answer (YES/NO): YES